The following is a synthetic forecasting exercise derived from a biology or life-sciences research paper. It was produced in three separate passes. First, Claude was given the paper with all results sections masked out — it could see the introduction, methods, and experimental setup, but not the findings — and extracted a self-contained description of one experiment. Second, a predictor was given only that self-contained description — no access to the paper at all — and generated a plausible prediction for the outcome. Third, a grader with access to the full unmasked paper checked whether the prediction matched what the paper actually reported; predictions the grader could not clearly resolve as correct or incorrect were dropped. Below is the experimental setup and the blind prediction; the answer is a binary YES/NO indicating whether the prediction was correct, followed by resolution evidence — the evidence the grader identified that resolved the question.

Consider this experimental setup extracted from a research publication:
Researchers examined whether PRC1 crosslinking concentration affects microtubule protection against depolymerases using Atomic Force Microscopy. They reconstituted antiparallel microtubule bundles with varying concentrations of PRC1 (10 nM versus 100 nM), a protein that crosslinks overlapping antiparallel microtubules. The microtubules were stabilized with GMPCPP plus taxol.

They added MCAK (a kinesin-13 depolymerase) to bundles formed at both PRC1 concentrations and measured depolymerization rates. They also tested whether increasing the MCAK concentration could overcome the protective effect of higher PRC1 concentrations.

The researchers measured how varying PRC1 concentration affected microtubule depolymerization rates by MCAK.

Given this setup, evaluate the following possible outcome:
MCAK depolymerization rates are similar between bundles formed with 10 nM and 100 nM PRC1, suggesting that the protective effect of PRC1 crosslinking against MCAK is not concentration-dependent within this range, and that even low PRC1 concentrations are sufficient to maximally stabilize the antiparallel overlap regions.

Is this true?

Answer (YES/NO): NO